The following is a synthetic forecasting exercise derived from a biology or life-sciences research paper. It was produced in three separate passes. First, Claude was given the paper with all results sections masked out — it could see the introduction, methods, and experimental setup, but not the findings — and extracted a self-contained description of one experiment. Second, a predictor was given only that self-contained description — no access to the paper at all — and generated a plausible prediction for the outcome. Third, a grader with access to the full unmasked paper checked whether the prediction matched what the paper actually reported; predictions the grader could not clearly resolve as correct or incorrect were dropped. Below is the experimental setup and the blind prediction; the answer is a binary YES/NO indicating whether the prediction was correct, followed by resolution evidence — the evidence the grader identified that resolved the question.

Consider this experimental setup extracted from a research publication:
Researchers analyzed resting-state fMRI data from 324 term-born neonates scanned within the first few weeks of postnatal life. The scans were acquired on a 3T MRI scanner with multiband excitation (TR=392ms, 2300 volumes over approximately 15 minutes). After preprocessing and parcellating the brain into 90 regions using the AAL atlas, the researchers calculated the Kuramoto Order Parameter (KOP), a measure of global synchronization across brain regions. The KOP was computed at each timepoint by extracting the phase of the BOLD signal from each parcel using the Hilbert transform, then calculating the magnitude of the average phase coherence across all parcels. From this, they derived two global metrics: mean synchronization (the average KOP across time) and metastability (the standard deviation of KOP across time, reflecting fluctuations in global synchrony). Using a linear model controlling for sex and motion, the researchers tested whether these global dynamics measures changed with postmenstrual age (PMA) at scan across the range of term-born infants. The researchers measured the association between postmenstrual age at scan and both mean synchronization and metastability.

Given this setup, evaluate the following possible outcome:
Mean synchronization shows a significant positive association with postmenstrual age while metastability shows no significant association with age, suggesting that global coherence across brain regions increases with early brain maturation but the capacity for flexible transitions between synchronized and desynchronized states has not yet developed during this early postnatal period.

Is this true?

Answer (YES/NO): NO